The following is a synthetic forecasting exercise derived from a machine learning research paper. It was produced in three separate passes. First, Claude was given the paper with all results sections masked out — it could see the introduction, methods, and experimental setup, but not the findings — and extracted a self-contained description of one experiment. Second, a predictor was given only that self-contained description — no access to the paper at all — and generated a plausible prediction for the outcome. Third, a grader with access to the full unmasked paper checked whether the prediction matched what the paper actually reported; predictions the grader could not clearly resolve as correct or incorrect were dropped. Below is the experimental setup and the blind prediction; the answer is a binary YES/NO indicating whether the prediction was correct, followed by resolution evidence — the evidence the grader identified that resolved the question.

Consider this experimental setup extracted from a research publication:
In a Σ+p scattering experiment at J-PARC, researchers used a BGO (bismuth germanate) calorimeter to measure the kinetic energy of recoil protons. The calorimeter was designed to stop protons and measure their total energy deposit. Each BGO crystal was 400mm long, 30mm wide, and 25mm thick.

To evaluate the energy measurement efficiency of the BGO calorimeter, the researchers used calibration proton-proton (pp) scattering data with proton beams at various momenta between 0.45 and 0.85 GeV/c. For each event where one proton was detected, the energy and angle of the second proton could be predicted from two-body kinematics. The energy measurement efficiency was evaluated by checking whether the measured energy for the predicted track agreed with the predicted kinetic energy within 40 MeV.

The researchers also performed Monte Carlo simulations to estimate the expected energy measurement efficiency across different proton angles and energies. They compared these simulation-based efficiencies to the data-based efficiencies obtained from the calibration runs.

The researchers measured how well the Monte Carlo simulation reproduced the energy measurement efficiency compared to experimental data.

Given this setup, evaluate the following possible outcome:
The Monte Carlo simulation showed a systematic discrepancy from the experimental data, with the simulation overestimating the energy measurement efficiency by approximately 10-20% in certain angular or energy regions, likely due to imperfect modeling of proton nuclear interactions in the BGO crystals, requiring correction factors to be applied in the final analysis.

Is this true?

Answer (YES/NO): NO